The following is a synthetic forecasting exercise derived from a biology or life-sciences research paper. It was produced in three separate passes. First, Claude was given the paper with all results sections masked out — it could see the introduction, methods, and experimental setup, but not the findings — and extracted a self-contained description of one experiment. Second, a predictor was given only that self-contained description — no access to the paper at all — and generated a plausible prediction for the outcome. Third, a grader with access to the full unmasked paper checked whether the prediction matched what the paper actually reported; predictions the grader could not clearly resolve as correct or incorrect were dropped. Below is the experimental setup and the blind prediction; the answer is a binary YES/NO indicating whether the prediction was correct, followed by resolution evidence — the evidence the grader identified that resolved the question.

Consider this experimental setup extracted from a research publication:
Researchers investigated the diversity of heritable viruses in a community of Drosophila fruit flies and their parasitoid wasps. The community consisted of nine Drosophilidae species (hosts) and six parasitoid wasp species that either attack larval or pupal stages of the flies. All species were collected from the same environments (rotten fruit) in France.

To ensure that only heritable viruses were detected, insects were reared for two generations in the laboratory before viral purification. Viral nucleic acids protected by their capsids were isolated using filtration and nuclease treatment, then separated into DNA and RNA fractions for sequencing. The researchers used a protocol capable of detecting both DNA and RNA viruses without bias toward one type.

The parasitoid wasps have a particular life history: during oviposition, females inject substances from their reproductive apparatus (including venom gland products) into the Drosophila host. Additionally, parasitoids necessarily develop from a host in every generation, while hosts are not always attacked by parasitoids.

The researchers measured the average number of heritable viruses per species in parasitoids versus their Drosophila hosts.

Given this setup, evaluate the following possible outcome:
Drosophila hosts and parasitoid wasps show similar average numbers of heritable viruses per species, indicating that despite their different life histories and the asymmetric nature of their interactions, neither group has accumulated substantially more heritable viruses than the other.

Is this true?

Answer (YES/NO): NO